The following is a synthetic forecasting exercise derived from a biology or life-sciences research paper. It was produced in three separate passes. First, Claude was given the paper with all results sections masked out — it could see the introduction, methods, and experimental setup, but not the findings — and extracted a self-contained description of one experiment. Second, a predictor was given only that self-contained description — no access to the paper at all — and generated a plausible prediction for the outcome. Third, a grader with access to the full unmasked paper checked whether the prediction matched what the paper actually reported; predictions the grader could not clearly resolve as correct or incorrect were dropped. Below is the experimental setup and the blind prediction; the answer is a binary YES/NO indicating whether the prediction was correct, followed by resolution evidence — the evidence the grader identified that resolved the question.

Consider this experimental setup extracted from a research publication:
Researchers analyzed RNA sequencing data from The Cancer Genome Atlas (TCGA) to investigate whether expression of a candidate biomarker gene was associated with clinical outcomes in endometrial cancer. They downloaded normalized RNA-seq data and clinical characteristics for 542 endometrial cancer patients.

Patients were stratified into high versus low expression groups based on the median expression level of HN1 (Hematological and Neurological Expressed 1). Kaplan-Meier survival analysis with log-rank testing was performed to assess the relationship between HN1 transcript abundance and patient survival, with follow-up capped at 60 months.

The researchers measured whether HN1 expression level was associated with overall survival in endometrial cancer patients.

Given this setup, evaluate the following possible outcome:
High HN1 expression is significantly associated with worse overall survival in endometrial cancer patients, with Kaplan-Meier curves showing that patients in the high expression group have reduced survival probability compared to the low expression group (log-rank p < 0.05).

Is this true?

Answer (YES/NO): YES